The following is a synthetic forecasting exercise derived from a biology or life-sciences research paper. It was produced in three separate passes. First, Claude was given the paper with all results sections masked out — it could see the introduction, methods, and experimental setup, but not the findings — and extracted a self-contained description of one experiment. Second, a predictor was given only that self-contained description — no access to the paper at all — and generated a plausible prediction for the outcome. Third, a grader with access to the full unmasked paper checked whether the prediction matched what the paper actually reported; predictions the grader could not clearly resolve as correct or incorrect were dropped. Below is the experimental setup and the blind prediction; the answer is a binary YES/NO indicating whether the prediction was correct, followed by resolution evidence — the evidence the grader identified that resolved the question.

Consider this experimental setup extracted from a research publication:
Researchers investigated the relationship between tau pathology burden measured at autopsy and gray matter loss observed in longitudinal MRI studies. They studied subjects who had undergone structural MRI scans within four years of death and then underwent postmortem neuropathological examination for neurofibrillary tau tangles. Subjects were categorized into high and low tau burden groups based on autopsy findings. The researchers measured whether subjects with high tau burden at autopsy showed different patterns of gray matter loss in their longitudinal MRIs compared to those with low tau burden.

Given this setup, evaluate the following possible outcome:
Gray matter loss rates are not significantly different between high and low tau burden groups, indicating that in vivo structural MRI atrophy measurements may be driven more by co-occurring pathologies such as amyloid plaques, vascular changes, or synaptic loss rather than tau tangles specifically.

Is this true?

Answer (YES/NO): NO